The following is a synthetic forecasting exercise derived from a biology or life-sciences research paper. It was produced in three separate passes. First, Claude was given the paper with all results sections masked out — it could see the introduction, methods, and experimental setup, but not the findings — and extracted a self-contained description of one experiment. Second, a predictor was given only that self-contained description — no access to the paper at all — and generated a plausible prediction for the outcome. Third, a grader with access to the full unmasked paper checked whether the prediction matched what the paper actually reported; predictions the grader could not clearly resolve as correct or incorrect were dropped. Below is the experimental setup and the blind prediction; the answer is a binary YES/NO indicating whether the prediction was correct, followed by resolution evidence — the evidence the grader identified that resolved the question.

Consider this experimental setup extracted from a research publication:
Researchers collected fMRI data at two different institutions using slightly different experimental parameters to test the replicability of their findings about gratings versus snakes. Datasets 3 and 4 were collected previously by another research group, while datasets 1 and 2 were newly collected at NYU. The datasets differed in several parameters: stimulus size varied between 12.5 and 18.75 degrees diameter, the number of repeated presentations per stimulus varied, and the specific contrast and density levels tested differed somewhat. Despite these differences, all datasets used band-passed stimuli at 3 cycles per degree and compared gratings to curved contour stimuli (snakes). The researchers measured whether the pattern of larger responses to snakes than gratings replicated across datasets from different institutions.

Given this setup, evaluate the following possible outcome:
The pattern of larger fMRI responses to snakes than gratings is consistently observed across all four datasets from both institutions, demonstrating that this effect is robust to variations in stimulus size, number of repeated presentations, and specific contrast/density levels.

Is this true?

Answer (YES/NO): YES